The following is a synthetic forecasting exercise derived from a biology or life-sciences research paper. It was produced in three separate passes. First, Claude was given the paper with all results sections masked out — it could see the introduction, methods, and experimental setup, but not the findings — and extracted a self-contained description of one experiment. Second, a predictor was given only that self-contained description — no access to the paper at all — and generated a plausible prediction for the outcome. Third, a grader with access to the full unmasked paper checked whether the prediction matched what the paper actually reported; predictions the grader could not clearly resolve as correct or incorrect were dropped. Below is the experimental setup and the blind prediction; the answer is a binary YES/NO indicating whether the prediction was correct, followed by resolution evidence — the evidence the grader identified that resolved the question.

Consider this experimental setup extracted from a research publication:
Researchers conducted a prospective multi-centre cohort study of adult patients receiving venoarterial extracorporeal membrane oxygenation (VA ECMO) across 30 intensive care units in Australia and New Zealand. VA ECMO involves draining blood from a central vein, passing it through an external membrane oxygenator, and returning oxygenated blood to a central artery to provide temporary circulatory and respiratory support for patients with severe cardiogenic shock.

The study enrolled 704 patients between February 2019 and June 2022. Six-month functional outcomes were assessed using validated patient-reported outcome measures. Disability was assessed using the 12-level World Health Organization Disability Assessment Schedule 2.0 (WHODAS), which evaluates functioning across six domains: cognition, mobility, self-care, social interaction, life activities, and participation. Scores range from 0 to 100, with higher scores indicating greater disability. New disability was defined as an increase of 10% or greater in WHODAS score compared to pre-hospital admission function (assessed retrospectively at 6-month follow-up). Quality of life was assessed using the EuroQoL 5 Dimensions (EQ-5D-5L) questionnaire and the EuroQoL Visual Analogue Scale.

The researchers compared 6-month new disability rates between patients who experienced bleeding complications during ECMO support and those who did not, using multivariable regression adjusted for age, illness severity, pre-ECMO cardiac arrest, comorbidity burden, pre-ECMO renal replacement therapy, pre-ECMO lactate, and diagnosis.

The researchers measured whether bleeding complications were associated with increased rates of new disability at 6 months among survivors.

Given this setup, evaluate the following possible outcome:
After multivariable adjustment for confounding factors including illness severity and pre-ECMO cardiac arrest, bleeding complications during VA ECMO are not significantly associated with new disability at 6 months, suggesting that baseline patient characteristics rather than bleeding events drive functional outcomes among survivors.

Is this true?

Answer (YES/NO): NO